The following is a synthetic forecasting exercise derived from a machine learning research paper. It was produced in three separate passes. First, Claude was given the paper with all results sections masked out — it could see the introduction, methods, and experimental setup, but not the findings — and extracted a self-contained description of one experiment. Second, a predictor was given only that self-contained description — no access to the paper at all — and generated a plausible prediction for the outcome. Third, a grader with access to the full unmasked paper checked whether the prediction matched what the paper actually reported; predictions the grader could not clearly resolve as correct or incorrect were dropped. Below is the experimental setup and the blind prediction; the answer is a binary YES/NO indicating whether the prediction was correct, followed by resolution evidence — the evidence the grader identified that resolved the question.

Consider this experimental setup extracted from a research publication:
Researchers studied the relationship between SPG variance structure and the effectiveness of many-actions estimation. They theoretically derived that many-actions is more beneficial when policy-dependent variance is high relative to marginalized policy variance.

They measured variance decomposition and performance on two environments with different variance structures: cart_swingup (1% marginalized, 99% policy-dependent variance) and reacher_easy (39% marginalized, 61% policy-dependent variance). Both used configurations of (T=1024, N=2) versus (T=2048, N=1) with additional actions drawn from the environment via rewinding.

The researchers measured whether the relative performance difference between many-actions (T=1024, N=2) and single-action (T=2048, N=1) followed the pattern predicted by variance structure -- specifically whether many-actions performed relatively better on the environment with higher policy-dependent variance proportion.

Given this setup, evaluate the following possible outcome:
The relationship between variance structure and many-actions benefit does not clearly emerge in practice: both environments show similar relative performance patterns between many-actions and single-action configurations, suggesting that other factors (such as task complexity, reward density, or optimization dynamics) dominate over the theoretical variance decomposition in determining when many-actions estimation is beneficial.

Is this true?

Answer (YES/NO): NO